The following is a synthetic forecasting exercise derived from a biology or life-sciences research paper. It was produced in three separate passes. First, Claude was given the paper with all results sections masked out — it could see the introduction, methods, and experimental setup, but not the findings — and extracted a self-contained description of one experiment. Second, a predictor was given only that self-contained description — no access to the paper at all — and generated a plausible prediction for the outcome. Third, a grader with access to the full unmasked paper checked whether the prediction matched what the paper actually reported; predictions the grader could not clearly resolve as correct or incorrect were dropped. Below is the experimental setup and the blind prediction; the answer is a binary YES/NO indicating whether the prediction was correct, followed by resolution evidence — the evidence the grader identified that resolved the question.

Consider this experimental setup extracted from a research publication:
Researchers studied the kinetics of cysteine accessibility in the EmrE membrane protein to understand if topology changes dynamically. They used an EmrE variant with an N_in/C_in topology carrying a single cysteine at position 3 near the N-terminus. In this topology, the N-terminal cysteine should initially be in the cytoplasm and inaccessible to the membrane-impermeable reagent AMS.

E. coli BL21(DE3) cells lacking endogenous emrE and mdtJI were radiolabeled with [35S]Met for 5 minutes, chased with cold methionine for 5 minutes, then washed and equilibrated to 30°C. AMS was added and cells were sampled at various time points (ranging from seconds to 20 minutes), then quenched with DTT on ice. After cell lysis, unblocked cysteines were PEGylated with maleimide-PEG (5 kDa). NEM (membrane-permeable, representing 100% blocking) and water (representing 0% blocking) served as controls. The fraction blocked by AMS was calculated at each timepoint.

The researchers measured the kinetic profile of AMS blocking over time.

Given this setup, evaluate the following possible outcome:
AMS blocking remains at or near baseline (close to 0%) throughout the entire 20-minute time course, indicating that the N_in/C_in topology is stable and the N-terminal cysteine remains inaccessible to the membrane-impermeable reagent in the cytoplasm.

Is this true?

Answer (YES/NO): NO